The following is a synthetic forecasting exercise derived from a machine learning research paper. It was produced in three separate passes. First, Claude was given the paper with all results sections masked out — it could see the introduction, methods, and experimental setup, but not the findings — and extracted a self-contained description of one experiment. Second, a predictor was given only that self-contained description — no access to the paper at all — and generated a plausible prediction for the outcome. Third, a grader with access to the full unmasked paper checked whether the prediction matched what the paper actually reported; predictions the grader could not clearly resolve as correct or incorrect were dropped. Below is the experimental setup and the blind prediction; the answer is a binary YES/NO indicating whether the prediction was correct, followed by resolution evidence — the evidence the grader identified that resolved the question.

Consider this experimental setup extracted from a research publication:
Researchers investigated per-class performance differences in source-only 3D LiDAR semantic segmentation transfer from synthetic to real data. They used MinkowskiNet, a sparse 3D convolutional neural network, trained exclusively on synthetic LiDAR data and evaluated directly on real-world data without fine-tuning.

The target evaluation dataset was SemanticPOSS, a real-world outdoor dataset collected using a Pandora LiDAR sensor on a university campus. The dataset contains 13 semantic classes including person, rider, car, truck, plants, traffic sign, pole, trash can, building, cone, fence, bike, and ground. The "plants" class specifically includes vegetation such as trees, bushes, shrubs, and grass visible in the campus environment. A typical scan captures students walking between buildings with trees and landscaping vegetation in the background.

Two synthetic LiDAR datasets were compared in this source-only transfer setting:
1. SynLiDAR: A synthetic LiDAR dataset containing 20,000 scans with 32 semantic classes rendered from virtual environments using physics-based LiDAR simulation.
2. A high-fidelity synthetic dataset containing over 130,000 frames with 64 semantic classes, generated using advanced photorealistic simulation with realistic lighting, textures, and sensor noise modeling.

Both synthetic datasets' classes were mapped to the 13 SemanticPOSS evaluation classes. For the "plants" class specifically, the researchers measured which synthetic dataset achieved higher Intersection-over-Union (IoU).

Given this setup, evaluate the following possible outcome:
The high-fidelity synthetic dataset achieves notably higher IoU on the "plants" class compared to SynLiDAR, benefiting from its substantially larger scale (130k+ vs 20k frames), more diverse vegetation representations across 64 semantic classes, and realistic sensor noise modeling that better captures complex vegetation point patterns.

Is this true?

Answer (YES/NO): NO